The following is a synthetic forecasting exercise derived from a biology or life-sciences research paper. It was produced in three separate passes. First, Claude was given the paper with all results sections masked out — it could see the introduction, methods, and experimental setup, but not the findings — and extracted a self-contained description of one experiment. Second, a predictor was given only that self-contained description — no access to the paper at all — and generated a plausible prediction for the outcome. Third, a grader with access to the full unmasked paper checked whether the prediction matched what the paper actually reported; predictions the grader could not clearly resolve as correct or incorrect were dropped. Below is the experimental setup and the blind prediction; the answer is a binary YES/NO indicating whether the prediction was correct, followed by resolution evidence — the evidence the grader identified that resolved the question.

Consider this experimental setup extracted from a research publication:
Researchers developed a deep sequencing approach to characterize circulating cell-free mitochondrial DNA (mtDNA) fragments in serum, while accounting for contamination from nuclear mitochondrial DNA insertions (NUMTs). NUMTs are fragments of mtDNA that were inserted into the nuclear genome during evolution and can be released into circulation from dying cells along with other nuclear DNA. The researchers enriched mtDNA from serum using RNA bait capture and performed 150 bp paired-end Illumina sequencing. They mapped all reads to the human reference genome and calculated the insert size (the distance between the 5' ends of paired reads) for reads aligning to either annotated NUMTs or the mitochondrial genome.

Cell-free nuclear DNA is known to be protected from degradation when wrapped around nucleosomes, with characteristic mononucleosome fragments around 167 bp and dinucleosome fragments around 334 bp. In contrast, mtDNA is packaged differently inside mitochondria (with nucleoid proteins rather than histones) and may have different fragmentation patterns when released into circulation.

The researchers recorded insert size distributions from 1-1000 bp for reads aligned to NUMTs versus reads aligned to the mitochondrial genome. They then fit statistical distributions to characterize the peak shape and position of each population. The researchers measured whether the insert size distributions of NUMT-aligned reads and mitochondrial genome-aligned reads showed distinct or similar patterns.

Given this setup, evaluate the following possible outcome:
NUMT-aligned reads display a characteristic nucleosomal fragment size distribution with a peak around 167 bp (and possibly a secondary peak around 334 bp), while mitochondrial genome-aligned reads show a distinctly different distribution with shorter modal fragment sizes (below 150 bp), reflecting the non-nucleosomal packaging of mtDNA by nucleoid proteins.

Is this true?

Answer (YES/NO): YES